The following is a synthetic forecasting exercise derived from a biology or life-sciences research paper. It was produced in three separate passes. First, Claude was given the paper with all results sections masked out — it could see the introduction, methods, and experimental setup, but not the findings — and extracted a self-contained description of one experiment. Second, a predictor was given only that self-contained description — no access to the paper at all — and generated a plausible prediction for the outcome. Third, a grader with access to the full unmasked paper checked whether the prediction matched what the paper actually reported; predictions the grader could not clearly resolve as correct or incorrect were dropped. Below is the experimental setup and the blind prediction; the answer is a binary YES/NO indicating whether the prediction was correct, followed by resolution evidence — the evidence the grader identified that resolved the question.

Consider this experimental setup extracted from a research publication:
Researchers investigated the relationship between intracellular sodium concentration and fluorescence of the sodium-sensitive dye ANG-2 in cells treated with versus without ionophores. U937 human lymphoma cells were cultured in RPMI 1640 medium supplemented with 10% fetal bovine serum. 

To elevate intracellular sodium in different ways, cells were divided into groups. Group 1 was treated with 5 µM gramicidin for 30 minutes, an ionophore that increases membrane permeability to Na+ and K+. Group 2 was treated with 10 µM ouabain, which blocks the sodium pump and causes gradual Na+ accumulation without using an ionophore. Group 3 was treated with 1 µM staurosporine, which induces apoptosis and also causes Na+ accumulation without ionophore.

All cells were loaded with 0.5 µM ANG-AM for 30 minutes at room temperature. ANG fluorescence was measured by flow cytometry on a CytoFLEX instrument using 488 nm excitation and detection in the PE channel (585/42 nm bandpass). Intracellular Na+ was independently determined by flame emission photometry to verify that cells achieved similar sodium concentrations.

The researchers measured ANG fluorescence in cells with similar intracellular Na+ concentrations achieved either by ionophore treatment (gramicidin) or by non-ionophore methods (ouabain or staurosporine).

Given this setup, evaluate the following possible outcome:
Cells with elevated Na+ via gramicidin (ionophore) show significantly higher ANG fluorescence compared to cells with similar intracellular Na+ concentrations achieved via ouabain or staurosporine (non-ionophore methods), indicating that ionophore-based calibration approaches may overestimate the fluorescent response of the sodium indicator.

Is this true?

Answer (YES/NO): NO